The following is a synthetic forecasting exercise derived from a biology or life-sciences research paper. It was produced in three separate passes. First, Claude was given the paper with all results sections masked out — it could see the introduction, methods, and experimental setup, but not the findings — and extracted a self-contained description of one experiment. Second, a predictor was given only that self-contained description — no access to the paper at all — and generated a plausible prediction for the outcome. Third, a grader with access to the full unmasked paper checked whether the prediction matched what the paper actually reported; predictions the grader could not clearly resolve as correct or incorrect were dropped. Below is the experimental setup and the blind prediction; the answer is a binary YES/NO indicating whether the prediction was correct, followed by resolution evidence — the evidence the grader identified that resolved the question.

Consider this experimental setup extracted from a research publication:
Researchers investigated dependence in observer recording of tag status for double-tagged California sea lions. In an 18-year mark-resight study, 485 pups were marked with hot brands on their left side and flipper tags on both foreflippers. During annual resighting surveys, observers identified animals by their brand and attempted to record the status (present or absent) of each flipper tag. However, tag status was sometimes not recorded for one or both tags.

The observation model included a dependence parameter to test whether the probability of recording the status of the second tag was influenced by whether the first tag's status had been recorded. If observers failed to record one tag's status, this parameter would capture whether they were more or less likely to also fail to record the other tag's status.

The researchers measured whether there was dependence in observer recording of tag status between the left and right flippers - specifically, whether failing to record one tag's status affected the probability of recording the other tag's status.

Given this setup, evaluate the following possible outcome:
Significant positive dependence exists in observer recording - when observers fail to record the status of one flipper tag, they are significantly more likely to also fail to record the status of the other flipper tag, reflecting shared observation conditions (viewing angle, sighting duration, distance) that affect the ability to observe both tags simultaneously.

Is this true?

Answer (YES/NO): YES